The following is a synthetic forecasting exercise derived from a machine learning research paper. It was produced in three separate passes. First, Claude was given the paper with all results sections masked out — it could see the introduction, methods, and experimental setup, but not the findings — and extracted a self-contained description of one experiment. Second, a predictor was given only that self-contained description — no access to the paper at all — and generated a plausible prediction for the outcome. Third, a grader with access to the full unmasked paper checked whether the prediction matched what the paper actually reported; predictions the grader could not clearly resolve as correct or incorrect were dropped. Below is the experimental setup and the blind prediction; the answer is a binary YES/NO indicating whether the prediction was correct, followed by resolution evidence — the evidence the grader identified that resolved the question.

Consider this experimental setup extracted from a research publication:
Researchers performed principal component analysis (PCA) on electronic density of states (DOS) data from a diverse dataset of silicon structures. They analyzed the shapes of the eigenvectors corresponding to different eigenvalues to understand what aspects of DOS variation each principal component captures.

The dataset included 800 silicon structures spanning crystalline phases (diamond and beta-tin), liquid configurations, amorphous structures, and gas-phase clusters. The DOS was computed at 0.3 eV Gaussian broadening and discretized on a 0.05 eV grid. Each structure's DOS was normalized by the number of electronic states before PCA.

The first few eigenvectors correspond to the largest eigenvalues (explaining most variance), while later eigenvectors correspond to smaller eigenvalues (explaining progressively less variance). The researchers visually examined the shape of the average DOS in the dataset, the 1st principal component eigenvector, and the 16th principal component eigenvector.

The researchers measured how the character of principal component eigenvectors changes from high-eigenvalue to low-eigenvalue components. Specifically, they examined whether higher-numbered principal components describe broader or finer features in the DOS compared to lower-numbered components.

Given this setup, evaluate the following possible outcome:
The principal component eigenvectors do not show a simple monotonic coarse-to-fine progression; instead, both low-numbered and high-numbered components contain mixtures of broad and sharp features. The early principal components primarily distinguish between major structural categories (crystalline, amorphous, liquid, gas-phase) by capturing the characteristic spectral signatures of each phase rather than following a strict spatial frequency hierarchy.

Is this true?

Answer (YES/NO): NO